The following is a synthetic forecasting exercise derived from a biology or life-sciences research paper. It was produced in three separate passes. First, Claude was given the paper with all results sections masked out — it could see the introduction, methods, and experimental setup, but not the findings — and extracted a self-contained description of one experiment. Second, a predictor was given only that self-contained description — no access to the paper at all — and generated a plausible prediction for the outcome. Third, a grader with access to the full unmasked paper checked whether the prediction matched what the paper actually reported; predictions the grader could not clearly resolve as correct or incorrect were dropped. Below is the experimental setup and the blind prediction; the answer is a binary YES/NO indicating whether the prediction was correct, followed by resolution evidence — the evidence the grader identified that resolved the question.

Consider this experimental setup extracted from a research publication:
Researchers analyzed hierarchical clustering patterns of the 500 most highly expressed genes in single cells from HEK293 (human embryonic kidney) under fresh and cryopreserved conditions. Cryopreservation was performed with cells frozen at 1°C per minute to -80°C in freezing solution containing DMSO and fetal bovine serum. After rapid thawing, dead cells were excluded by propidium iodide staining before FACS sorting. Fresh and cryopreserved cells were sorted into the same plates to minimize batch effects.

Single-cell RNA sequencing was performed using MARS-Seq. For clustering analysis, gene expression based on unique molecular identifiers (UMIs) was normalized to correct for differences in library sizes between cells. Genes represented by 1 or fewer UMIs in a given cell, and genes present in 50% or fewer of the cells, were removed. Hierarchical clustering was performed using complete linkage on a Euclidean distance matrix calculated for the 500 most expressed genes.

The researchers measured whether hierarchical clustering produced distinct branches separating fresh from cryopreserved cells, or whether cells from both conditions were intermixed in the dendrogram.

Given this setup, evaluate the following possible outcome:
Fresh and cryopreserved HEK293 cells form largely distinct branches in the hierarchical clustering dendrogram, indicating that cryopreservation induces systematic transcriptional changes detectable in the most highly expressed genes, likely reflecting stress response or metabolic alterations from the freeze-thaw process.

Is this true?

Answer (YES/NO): NO